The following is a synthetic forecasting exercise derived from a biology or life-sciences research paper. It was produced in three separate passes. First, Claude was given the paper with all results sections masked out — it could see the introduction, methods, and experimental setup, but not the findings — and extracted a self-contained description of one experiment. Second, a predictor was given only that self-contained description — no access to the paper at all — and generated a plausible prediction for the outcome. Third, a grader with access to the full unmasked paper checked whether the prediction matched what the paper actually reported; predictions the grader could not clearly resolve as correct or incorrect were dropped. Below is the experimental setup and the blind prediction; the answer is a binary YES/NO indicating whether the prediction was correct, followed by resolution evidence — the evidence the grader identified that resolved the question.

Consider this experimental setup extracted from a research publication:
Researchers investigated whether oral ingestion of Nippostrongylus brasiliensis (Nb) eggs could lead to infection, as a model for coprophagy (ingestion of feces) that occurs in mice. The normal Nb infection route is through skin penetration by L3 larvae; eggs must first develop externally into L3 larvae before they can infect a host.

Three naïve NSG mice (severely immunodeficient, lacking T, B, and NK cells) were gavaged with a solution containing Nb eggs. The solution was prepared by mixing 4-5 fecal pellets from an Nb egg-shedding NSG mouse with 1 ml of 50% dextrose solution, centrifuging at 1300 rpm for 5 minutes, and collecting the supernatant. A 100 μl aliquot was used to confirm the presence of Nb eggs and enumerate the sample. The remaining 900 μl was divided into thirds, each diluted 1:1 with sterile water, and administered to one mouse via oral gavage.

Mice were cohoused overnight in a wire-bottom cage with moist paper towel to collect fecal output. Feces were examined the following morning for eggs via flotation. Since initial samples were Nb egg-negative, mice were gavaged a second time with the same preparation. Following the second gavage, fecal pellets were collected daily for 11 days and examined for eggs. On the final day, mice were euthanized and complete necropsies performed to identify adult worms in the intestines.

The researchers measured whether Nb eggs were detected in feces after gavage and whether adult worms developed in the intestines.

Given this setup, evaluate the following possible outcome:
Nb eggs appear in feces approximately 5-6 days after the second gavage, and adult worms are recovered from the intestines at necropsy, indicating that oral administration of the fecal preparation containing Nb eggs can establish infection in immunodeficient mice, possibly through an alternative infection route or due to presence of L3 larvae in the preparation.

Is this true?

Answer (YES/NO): NO